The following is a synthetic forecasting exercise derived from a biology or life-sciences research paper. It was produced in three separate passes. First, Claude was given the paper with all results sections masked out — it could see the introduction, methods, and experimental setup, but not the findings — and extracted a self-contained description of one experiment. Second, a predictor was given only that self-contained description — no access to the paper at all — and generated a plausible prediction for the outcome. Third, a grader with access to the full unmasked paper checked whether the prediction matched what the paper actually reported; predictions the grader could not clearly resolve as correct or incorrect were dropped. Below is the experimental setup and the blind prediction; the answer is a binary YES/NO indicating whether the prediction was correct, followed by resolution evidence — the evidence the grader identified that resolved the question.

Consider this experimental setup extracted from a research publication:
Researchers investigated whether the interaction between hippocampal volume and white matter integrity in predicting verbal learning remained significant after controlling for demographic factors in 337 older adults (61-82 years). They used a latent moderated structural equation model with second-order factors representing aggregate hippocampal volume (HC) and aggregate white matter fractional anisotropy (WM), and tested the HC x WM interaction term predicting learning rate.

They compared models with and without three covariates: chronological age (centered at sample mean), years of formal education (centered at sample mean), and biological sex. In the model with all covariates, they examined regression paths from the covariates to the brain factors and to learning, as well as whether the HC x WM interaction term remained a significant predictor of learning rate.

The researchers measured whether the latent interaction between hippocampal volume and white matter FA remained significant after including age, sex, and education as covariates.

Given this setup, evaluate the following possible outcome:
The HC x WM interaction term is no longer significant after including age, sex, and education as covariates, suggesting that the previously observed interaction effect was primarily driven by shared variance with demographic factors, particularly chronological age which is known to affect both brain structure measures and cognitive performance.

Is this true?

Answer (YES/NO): NO